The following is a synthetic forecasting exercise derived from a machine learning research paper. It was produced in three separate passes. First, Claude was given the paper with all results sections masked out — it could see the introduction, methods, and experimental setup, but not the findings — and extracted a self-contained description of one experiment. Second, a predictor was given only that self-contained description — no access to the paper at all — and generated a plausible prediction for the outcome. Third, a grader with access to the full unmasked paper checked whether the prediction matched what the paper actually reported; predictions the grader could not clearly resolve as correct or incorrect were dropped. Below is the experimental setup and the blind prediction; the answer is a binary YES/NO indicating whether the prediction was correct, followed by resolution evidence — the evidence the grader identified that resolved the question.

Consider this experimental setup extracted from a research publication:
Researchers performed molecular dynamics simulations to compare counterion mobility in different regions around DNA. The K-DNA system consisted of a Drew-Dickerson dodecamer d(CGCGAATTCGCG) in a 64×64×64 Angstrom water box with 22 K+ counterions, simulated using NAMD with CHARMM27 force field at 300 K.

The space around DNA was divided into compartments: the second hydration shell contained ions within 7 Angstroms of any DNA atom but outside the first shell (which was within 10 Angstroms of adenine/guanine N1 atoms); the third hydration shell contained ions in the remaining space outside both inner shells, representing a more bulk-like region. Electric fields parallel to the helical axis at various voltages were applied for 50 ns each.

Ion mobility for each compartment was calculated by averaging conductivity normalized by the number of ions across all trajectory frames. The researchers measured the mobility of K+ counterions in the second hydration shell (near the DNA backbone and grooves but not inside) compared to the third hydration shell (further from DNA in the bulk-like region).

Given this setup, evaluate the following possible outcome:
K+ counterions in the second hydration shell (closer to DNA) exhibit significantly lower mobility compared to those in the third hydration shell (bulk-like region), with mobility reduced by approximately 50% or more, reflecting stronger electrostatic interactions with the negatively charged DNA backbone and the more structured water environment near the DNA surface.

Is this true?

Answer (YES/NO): NO